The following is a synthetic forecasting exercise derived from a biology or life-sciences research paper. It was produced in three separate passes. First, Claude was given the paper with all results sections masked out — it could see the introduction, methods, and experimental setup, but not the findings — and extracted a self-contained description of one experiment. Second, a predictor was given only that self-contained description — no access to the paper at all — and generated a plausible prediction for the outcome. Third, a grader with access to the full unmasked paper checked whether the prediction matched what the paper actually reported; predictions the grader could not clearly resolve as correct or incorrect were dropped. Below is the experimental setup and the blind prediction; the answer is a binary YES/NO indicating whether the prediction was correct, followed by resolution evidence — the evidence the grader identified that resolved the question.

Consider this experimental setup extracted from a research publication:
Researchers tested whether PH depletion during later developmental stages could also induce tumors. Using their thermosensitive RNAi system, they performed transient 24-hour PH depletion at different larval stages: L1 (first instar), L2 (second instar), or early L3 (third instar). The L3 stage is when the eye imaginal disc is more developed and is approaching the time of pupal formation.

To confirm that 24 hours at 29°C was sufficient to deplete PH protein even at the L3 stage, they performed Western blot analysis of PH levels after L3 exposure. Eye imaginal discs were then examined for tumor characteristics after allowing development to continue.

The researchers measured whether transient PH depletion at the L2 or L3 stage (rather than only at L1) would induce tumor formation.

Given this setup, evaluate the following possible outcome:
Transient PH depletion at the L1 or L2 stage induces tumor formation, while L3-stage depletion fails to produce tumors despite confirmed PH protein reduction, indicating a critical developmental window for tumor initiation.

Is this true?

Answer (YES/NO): NO